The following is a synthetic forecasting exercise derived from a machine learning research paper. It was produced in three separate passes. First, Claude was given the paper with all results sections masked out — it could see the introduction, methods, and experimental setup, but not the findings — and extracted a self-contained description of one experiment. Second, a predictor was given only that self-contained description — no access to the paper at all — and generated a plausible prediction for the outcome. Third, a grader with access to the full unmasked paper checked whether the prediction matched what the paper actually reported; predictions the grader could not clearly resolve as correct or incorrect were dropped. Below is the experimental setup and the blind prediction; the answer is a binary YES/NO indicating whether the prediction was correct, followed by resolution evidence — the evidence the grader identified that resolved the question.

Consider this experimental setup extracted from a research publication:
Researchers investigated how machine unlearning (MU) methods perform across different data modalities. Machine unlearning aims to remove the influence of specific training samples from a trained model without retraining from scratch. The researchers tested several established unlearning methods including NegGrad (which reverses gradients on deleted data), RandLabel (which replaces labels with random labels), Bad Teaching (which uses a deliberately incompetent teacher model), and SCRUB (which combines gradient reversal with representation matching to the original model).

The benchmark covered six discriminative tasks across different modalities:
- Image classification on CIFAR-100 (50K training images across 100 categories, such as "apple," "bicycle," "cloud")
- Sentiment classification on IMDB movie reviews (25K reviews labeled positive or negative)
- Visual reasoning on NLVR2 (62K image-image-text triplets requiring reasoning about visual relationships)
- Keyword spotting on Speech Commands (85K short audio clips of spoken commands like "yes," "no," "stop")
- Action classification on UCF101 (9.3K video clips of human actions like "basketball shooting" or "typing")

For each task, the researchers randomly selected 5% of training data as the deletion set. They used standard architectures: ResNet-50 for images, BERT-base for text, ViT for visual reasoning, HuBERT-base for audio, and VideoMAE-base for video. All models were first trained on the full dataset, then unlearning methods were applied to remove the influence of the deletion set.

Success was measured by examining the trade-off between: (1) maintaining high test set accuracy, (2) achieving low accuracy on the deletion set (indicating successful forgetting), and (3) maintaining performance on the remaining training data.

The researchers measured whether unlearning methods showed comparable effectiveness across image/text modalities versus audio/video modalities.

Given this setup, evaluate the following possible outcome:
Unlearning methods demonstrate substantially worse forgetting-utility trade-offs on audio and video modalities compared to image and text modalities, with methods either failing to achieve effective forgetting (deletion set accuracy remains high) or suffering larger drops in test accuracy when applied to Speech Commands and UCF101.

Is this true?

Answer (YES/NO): YES